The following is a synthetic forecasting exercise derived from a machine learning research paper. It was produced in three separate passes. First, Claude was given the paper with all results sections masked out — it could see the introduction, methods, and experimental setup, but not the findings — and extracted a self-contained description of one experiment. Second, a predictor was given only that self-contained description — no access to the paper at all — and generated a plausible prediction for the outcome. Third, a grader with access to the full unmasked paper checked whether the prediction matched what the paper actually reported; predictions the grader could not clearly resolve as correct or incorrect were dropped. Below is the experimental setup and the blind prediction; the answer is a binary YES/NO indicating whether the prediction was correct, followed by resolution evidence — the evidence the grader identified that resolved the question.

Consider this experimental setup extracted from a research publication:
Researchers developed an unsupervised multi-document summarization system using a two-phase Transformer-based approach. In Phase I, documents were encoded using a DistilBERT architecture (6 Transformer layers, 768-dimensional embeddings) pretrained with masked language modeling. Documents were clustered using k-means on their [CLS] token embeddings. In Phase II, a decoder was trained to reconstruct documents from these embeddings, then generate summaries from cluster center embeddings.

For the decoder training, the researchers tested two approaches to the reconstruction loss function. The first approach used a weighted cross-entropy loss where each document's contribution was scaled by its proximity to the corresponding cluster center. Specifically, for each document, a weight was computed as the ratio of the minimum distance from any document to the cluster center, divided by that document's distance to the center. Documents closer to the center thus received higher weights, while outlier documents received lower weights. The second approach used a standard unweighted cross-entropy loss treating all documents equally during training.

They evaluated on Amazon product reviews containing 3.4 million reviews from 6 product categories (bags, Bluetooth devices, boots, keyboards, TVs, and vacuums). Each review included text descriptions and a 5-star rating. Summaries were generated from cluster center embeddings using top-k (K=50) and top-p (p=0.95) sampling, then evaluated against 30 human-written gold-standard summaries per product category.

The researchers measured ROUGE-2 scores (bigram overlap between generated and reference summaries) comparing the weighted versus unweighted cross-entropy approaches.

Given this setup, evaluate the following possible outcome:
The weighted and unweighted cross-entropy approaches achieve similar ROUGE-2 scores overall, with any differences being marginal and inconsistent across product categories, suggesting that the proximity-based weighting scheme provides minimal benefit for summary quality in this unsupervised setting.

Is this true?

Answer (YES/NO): NO